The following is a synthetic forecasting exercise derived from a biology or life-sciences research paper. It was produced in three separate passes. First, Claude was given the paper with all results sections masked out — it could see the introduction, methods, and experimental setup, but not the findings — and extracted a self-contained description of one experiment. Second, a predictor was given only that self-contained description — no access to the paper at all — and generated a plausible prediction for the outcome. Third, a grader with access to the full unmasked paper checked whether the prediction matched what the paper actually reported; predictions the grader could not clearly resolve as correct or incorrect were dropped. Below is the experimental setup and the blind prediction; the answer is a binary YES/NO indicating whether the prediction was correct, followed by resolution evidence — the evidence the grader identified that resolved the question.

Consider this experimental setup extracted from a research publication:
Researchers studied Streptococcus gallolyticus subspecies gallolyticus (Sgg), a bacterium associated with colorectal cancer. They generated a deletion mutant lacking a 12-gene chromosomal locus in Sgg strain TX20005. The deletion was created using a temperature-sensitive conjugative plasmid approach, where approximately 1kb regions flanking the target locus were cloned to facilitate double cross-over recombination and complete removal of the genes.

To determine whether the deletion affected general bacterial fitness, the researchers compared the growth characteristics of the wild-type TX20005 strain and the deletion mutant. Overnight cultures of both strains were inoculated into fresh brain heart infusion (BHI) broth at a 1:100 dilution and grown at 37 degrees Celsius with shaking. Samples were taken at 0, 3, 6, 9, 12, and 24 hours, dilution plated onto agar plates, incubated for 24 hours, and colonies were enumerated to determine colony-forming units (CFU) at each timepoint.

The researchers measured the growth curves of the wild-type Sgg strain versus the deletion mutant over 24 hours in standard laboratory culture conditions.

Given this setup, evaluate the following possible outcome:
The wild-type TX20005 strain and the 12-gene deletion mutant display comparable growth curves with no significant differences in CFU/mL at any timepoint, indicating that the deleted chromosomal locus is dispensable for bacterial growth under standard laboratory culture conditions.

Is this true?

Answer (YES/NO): YES